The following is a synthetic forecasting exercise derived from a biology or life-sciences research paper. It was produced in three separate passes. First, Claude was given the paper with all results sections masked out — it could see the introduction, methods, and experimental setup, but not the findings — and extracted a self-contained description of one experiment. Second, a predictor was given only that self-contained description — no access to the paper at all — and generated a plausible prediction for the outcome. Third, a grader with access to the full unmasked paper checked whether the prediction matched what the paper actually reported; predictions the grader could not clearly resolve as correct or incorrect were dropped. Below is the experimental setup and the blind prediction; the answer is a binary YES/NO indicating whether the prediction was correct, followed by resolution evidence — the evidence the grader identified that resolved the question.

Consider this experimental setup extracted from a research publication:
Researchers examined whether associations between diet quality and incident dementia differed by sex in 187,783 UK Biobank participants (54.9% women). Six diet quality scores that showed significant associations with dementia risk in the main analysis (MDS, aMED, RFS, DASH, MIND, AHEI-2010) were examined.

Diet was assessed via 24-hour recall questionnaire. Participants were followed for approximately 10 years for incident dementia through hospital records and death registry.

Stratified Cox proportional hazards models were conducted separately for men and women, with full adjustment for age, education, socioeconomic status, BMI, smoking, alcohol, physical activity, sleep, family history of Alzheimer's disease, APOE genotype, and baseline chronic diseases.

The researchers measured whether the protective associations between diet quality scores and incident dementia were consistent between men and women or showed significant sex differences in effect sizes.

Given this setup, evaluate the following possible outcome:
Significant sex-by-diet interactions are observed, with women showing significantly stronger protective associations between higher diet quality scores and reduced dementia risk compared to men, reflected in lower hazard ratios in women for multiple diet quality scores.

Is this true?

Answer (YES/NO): NO